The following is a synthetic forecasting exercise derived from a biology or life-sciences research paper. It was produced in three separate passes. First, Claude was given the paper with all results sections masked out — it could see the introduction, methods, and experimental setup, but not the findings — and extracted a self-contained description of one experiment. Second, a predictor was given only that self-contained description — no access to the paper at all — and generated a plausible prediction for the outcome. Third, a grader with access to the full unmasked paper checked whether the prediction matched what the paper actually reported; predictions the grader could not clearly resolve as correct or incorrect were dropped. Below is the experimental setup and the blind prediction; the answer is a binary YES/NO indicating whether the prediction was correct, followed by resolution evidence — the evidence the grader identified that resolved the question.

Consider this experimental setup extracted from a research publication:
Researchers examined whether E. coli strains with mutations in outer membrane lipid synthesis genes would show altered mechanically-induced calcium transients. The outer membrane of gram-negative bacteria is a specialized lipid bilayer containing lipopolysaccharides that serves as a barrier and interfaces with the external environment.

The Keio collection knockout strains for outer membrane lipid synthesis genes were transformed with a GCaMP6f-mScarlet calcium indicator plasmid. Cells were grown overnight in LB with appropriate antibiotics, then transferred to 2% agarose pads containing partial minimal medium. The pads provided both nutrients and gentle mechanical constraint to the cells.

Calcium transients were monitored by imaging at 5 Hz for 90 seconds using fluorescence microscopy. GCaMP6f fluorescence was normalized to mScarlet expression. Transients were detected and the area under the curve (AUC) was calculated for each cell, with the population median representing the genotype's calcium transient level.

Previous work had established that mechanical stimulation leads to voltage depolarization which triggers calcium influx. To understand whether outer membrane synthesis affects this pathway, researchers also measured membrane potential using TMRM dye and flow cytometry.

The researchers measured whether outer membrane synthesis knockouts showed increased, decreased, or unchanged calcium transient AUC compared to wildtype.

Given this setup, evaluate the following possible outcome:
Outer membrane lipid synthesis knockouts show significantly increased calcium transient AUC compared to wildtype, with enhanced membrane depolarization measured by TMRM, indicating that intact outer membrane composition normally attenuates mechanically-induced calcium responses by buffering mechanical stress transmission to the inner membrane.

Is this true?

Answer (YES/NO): NO